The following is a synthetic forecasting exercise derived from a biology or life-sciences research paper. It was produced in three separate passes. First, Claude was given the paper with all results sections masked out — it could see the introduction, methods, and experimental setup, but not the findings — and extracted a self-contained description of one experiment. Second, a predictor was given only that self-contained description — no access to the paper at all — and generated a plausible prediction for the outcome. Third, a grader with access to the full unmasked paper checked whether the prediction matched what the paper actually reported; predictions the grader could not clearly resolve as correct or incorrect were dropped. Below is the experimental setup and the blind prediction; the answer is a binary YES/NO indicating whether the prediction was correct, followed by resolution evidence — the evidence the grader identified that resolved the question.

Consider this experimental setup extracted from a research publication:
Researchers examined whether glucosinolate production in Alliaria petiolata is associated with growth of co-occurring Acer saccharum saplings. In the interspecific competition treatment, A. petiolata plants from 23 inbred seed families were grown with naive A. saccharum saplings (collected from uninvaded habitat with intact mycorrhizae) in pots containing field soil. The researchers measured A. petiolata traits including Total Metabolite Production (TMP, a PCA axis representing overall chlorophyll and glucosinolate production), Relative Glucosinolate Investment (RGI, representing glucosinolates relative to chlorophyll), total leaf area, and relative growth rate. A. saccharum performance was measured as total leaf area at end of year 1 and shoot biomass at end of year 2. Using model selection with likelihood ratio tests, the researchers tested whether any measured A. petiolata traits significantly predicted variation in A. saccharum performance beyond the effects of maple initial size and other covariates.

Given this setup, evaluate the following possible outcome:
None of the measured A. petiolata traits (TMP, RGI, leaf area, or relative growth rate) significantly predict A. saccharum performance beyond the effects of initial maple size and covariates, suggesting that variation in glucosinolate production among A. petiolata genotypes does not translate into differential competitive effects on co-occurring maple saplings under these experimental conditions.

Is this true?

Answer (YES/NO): NO